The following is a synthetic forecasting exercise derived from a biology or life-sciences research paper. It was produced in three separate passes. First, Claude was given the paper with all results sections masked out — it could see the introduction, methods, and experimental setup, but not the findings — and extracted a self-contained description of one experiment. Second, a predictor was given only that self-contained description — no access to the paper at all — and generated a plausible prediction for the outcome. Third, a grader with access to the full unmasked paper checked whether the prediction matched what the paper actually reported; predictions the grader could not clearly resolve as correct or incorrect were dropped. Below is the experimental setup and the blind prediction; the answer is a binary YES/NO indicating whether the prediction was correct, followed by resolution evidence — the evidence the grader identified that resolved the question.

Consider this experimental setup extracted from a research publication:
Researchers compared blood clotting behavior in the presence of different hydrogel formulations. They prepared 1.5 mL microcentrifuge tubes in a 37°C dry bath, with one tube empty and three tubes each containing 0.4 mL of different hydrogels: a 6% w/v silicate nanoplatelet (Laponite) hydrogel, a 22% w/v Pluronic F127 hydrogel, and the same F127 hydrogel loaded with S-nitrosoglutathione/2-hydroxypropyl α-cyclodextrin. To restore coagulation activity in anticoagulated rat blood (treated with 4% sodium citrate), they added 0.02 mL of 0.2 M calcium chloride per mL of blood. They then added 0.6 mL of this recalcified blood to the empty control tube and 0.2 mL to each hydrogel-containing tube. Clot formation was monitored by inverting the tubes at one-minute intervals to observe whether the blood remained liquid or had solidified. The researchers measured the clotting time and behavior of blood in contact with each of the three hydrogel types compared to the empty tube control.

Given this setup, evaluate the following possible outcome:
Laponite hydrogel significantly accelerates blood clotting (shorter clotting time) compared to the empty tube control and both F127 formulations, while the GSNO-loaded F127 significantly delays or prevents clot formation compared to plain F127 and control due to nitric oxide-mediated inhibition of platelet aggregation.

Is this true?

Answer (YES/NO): NO